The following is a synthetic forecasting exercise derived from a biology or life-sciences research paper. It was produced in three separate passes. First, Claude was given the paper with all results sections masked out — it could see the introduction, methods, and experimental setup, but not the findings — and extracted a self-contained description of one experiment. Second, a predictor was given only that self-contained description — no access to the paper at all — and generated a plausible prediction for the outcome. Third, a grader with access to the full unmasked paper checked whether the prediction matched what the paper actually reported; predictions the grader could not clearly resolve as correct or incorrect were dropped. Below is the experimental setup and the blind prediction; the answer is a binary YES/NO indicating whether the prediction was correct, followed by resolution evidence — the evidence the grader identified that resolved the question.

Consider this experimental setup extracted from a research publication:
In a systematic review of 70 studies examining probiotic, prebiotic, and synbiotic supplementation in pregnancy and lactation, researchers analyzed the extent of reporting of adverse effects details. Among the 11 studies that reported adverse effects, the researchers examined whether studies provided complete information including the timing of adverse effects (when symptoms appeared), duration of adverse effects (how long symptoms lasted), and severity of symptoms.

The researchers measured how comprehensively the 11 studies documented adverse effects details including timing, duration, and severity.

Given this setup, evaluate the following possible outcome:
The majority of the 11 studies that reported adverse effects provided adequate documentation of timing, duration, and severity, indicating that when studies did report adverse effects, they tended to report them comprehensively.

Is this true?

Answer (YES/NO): NO